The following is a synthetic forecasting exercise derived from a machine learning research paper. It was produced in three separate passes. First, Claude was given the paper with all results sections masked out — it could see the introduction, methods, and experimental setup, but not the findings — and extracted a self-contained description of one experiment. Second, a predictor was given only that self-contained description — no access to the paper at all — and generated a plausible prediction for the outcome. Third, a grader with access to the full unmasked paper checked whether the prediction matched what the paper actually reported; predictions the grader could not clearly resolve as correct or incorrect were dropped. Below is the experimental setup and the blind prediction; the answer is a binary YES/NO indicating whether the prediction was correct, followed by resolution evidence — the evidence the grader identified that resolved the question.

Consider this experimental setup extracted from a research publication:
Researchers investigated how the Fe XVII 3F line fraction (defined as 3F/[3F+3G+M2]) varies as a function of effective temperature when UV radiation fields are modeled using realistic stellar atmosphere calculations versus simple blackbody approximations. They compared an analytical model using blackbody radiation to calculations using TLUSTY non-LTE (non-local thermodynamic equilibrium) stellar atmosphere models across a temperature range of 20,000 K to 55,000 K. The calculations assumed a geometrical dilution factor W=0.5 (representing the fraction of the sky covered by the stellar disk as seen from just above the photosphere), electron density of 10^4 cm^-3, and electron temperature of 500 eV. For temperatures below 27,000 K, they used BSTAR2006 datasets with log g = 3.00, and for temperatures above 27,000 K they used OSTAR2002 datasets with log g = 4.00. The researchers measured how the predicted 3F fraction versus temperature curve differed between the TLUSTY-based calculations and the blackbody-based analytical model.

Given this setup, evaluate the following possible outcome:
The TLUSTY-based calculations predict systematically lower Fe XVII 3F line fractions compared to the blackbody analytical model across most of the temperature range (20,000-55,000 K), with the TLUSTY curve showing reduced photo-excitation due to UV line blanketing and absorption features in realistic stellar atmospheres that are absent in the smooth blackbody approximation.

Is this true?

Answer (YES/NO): NO